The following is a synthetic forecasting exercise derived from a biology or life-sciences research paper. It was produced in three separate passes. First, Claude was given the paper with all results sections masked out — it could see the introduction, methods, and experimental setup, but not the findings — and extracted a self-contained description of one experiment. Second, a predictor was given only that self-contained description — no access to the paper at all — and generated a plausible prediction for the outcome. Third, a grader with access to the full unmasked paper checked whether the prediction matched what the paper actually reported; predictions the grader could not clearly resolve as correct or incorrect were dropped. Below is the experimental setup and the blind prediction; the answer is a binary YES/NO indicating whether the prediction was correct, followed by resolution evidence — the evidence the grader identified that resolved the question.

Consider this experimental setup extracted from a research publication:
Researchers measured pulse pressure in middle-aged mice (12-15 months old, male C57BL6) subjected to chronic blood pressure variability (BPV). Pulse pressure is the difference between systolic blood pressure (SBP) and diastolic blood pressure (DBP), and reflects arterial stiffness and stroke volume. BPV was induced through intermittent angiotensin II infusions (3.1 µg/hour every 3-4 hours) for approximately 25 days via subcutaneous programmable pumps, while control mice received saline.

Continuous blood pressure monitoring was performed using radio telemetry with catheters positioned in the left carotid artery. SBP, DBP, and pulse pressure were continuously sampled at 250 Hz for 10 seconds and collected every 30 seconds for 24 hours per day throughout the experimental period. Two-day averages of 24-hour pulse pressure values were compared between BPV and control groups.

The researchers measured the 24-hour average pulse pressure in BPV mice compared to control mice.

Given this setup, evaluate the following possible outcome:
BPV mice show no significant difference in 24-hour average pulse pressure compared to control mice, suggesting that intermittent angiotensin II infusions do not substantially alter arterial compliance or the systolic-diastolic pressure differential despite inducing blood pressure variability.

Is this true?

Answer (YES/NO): NO